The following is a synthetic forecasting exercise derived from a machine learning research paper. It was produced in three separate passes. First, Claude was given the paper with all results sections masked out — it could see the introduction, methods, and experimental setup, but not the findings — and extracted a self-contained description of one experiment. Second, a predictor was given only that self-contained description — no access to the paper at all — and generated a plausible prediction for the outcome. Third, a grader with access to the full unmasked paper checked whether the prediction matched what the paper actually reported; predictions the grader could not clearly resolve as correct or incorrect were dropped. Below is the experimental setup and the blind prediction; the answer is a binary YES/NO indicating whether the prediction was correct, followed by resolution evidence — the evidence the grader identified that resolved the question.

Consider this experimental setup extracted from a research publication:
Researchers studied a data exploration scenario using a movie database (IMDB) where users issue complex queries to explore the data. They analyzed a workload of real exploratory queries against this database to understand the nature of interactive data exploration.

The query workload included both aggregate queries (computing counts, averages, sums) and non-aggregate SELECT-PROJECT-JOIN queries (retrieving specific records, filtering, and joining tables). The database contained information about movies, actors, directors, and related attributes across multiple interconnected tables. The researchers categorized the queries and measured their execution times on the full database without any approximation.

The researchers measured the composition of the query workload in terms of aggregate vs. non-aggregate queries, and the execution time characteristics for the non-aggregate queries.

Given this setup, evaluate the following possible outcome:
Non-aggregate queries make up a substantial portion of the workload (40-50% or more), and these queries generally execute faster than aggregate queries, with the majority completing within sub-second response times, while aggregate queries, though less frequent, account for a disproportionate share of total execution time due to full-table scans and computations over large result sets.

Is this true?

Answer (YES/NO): NO